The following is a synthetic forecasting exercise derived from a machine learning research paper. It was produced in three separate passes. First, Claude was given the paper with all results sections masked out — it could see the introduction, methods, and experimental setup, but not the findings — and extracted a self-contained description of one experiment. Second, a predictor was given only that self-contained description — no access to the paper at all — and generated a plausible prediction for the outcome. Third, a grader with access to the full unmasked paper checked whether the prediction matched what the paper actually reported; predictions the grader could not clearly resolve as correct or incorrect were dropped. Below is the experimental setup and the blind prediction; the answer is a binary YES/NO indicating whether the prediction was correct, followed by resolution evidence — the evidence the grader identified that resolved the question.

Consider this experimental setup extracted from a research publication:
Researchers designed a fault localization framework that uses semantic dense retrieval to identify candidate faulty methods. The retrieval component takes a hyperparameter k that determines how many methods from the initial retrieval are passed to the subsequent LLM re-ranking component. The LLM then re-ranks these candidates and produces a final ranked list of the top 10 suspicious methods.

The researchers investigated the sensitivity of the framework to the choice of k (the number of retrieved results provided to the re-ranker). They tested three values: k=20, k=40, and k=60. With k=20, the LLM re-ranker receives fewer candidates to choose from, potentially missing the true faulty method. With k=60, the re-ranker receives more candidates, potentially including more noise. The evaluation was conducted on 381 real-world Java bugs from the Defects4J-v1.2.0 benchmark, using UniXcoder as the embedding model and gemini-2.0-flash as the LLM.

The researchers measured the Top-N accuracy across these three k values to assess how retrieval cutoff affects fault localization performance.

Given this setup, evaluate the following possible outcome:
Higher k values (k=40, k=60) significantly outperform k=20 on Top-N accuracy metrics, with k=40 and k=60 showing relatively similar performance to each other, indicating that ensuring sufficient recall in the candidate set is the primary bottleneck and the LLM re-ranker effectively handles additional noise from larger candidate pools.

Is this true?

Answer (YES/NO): NO